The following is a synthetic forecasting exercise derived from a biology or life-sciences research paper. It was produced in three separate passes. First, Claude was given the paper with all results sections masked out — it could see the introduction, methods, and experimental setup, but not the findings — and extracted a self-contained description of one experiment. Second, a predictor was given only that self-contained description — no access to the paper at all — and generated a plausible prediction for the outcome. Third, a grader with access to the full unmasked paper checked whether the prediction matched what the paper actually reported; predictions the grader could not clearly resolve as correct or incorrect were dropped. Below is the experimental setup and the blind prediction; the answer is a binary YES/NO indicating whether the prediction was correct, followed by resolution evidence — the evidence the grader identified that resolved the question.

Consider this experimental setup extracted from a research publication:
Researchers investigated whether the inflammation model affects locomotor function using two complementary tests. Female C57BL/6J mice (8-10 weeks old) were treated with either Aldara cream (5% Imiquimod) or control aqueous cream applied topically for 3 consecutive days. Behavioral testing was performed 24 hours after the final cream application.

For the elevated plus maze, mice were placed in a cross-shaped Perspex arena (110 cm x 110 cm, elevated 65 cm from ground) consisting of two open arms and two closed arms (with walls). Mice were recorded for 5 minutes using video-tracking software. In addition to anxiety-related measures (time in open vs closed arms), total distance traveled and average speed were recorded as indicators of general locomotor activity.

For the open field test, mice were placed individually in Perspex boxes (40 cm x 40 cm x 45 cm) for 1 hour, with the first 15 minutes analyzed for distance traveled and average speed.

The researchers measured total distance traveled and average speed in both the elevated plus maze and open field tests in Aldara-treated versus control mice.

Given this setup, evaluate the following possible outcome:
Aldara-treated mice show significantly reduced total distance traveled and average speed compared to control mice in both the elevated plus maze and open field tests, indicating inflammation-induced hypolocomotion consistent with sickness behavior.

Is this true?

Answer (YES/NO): NO